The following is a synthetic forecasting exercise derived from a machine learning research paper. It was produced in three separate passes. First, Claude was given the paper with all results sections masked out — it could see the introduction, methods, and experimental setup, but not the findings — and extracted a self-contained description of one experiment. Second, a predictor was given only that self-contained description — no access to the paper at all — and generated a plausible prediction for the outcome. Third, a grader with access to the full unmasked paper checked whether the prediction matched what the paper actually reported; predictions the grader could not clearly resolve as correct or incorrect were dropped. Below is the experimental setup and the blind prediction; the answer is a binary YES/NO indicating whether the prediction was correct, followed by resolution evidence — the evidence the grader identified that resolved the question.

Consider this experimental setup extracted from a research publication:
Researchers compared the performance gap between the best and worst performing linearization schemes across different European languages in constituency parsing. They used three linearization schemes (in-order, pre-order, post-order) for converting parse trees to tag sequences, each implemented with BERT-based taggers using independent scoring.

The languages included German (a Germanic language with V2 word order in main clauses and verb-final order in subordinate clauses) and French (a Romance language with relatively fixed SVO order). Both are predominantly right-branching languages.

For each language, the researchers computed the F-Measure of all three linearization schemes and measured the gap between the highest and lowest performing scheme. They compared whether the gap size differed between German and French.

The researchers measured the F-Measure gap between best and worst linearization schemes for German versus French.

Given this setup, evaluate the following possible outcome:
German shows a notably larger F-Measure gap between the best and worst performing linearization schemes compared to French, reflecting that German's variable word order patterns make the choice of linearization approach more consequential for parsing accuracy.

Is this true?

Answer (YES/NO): NO